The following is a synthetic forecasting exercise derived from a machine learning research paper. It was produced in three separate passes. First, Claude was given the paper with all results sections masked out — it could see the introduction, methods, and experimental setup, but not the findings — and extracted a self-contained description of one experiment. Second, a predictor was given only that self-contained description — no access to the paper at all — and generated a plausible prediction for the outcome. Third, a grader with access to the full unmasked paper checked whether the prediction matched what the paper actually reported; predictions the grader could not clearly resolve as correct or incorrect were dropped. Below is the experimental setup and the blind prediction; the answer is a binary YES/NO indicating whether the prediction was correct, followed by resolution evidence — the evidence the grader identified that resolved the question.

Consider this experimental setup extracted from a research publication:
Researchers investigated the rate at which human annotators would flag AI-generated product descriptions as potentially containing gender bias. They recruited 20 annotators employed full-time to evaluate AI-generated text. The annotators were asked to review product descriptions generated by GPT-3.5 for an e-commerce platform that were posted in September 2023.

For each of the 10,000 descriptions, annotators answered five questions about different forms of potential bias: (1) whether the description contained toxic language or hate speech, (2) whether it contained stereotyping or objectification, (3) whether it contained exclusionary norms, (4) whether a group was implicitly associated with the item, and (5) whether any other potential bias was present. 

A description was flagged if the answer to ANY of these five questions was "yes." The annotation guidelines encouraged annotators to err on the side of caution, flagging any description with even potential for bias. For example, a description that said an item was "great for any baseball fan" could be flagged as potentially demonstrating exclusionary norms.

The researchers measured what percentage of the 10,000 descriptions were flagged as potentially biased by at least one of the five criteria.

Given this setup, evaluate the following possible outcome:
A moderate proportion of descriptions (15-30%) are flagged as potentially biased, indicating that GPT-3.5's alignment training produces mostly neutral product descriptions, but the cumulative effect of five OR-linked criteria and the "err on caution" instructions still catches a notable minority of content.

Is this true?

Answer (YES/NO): NO